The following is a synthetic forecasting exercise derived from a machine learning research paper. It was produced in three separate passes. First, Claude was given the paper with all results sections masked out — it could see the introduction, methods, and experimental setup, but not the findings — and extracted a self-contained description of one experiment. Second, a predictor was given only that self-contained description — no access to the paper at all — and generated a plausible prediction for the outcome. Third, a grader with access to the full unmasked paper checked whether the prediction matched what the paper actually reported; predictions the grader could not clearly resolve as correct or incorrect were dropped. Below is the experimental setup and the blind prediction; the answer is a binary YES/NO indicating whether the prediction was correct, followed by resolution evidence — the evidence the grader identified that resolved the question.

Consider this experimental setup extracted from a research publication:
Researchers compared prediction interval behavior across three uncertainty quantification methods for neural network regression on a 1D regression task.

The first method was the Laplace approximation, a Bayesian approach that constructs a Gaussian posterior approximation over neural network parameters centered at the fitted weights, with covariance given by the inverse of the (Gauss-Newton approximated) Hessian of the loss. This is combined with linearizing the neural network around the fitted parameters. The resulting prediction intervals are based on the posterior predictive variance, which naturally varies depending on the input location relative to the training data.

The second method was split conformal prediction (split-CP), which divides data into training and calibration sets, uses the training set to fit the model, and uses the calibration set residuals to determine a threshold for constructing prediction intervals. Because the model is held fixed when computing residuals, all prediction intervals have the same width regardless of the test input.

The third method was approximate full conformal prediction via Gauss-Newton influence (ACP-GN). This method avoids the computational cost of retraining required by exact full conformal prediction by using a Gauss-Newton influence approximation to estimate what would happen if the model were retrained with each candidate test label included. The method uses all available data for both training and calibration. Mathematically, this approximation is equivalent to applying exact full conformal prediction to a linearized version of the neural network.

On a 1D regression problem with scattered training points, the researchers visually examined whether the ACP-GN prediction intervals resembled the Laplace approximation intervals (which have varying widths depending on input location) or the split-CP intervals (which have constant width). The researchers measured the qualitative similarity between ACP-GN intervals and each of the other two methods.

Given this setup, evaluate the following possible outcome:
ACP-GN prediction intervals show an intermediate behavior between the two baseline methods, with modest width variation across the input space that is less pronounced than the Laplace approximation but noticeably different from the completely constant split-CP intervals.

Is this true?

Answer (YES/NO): NO